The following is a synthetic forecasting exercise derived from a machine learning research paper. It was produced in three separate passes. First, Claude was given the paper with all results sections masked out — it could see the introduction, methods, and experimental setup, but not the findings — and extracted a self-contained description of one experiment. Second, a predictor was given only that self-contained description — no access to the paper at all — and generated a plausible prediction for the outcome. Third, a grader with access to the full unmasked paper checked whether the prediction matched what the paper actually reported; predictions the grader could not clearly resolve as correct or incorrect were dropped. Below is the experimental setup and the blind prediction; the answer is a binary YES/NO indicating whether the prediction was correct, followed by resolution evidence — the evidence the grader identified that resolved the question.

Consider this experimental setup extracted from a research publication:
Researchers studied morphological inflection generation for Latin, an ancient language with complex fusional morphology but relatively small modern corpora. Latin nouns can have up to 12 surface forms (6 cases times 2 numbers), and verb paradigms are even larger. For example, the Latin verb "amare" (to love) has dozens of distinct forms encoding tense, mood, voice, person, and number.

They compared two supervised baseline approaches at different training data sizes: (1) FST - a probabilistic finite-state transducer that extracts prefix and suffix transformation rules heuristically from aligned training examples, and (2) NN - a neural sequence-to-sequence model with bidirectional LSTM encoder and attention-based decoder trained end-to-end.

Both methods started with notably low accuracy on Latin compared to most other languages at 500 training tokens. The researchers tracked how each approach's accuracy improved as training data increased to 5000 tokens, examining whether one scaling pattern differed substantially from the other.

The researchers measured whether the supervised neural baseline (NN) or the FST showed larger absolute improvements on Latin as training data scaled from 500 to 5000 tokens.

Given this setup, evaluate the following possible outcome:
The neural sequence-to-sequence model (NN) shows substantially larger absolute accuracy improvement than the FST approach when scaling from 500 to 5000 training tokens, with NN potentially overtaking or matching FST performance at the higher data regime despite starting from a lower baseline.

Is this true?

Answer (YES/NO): YES